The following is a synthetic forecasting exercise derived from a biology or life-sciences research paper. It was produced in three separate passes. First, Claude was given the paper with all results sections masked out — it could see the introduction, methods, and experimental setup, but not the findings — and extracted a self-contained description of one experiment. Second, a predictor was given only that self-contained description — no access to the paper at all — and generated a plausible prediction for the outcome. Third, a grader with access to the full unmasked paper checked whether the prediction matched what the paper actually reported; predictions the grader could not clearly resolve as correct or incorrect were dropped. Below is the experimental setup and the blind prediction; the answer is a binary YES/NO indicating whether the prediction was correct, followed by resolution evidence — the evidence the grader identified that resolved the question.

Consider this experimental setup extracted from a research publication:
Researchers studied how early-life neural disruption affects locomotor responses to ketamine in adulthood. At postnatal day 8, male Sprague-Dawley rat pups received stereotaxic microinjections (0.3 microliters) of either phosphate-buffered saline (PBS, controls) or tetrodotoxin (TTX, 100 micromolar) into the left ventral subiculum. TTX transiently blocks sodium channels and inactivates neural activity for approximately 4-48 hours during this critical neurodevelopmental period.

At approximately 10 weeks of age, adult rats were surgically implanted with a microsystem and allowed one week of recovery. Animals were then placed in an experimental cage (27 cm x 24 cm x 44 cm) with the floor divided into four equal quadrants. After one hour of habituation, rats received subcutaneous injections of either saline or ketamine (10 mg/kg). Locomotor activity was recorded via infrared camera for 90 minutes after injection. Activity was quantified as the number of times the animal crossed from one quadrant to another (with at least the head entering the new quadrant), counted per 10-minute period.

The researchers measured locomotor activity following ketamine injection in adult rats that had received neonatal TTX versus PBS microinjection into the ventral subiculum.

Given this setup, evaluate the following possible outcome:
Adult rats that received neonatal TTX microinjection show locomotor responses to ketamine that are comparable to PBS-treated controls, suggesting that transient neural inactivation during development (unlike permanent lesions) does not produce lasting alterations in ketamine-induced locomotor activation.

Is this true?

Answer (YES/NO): NO